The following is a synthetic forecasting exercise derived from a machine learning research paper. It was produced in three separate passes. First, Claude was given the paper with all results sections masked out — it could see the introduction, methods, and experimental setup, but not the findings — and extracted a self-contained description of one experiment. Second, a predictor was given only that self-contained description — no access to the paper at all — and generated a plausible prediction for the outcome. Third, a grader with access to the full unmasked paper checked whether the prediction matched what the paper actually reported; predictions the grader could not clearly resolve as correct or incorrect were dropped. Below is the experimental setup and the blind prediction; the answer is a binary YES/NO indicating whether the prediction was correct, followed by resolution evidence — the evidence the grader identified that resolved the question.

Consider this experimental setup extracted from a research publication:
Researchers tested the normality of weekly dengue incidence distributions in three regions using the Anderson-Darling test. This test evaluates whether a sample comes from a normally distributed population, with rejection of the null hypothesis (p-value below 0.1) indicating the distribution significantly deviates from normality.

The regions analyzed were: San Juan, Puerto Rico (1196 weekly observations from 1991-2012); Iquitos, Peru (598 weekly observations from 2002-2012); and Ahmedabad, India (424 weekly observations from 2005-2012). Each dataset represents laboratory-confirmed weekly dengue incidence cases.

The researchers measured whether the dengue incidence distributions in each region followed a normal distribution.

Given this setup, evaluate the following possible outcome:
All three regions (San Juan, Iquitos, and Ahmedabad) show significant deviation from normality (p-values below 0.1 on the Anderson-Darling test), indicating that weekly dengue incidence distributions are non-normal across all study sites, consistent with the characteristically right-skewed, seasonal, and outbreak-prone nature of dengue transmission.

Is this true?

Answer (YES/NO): YES